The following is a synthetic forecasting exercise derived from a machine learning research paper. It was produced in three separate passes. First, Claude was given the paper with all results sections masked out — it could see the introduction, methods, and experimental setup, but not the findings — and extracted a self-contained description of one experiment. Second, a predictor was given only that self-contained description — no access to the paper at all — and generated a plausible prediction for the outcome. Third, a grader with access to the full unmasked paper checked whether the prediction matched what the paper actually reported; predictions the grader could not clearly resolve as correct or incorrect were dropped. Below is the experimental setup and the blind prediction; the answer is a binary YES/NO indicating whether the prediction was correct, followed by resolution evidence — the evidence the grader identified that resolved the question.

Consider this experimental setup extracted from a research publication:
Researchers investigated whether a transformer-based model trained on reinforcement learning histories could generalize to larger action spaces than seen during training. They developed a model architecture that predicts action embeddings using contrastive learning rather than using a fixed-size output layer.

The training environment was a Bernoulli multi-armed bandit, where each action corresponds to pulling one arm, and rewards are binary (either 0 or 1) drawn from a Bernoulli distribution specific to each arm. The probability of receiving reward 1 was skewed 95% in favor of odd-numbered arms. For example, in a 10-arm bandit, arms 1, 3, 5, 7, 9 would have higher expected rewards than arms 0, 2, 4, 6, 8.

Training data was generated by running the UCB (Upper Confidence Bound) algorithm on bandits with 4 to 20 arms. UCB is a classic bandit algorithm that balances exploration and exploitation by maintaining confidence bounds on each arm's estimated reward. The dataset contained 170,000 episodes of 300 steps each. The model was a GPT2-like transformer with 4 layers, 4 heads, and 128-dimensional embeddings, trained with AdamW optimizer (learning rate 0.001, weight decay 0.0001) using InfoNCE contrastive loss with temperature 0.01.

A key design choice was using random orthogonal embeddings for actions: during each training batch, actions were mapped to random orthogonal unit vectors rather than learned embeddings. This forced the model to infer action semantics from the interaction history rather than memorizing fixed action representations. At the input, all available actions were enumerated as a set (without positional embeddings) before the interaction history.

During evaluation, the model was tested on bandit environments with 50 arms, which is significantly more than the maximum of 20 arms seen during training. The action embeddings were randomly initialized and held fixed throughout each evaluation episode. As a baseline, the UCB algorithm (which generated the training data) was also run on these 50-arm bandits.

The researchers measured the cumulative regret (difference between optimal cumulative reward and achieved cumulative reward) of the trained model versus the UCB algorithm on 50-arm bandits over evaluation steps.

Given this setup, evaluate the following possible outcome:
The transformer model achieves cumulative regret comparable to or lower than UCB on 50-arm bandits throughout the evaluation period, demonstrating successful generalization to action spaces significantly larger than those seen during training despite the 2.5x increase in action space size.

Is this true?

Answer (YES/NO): YES